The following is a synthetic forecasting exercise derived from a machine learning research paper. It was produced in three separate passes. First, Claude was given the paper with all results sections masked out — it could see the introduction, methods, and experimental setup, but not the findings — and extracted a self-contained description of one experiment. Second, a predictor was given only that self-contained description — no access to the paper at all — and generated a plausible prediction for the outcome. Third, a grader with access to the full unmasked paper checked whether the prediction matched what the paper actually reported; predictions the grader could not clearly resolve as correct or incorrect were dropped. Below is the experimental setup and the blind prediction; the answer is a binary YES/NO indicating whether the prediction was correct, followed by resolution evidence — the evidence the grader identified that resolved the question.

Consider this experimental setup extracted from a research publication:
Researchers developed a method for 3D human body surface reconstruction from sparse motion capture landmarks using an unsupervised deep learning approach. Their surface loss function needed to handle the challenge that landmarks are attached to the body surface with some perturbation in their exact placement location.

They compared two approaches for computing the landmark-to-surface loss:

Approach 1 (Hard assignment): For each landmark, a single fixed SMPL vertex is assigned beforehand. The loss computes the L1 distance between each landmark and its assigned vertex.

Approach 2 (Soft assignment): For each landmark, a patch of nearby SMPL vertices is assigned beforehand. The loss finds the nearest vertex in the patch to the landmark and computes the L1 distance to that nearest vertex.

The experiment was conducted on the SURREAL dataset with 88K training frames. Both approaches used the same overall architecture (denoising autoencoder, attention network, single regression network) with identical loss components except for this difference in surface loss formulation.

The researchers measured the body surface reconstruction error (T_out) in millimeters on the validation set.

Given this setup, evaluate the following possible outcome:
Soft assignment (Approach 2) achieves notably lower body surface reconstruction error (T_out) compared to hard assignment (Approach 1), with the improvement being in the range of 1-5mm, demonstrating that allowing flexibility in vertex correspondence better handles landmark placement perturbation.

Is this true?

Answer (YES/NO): NO